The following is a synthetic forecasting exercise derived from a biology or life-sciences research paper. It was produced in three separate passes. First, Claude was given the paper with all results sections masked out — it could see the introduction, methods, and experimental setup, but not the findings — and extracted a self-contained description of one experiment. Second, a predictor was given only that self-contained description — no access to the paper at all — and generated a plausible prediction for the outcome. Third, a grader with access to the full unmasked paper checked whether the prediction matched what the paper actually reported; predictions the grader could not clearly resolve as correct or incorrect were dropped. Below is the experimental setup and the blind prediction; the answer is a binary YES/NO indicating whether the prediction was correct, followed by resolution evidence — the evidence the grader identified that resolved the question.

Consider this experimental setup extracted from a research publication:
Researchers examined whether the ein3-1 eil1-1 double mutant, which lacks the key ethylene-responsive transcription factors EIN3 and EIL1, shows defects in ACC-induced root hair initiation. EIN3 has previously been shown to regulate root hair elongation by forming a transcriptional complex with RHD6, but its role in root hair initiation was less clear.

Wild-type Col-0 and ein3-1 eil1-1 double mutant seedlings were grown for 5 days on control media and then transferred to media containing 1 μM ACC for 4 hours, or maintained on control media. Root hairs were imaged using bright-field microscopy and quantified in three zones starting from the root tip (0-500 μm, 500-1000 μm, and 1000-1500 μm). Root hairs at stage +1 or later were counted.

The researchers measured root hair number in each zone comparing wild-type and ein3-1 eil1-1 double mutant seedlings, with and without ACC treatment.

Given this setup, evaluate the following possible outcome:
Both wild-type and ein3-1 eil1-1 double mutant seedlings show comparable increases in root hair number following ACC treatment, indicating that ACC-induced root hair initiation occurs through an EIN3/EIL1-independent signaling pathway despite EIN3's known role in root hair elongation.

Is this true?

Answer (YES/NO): NO